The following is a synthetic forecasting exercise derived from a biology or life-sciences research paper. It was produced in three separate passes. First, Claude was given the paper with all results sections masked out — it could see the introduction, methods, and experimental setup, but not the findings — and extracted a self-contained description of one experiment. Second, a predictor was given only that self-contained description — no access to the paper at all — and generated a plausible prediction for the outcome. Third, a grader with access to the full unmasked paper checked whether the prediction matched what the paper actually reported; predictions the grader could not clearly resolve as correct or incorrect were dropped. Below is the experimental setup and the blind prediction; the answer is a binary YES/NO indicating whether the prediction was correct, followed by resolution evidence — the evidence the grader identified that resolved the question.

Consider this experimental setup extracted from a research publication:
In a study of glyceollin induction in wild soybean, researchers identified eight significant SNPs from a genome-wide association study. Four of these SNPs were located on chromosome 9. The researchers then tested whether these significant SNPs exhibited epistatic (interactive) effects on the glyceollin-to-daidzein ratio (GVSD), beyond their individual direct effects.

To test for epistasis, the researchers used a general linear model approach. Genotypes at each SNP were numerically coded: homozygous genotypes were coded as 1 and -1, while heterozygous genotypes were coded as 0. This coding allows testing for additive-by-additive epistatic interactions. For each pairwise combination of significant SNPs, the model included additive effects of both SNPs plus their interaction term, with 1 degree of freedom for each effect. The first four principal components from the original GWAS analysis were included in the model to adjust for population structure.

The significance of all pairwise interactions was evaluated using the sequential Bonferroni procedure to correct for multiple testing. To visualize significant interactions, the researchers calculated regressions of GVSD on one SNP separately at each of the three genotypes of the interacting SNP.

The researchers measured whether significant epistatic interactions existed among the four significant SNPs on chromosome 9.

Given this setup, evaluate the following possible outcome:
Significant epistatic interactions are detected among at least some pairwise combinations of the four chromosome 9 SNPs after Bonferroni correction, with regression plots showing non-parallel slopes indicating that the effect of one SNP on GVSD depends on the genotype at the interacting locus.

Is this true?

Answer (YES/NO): YES